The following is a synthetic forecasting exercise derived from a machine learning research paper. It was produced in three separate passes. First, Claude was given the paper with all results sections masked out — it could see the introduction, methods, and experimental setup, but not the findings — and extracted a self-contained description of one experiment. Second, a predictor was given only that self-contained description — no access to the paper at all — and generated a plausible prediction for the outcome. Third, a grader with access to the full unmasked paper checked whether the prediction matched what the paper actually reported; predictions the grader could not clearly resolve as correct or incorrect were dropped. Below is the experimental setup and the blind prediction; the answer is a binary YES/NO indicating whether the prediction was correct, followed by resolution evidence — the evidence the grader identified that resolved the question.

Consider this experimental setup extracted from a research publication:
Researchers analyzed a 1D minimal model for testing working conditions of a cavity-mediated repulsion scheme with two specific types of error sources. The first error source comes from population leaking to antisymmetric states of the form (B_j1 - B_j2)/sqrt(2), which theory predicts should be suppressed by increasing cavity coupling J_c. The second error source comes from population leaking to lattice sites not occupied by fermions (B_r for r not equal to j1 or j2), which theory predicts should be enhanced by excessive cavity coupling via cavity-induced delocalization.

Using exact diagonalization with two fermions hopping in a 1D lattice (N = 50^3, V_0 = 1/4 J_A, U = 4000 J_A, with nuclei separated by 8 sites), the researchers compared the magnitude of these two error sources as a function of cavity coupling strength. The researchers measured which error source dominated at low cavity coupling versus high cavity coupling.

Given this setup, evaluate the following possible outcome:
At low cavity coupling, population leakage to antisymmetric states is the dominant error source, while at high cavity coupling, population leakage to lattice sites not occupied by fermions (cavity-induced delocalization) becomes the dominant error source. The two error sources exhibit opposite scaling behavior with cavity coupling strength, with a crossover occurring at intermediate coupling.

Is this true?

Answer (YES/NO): YES